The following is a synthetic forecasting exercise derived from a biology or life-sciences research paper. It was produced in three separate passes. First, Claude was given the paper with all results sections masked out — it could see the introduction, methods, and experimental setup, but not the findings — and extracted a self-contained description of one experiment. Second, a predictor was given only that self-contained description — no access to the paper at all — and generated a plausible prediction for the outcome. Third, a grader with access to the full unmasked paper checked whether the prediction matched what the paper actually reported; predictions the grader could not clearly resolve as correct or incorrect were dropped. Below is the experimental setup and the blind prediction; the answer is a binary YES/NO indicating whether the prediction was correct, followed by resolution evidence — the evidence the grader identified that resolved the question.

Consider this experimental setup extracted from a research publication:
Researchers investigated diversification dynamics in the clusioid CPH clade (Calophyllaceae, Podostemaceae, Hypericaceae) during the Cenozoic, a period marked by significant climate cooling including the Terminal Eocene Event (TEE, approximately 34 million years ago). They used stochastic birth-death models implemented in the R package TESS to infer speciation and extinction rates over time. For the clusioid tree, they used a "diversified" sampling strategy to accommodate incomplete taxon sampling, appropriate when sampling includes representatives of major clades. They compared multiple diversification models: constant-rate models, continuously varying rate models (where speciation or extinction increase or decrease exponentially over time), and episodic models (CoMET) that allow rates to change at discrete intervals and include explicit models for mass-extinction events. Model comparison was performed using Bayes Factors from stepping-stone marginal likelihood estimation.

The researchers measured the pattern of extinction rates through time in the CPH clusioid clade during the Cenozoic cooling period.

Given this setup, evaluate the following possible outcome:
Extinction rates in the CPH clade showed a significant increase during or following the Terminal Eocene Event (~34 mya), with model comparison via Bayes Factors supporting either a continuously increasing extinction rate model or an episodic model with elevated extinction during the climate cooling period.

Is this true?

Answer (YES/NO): NO